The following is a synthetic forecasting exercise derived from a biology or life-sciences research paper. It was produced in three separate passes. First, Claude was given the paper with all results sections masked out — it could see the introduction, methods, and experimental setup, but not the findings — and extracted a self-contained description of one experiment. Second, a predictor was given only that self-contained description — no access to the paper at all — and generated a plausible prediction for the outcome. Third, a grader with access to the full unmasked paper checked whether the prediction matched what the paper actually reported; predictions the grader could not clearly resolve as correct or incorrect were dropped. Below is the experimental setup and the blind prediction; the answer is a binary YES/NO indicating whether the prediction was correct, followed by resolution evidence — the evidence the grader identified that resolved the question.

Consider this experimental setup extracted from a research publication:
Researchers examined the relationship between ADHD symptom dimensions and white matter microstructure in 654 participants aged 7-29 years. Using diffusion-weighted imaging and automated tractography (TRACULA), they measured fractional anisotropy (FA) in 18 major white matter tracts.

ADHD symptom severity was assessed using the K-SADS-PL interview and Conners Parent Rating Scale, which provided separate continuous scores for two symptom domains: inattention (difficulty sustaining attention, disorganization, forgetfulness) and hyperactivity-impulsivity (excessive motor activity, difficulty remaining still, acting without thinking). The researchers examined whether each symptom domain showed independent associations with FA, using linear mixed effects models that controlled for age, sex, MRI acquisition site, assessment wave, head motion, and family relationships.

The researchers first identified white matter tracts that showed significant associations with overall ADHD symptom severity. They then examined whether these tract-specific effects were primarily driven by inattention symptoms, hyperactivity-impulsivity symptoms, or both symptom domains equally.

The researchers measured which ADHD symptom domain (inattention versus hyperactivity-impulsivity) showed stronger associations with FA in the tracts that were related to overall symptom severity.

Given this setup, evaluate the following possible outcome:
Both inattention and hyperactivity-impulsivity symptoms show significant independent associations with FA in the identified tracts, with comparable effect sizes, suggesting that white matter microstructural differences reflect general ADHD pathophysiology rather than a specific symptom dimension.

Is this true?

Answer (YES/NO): NO